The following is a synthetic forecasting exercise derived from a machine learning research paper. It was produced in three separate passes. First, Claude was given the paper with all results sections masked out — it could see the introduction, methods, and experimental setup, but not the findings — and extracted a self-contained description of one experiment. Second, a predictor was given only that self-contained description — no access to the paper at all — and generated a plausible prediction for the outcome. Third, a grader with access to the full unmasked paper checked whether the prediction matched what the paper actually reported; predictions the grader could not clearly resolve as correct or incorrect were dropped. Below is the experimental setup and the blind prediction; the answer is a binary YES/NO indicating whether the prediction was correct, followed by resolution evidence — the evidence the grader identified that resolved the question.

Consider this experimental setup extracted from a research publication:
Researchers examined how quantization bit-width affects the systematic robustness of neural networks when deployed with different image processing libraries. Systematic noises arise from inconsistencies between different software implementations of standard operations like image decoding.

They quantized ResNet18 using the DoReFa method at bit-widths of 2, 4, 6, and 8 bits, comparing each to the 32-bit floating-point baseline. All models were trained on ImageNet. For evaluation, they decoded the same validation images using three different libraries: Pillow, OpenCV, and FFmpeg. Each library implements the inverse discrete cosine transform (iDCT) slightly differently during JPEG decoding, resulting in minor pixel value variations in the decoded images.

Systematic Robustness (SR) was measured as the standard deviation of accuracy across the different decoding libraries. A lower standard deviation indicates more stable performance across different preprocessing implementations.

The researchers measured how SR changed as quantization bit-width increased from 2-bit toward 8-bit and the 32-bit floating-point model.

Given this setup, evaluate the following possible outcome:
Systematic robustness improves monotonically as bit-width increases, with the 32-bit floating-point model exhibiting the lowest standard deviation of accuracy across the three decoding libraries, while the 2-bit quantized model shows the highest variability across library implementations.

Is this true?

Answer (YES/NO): NO